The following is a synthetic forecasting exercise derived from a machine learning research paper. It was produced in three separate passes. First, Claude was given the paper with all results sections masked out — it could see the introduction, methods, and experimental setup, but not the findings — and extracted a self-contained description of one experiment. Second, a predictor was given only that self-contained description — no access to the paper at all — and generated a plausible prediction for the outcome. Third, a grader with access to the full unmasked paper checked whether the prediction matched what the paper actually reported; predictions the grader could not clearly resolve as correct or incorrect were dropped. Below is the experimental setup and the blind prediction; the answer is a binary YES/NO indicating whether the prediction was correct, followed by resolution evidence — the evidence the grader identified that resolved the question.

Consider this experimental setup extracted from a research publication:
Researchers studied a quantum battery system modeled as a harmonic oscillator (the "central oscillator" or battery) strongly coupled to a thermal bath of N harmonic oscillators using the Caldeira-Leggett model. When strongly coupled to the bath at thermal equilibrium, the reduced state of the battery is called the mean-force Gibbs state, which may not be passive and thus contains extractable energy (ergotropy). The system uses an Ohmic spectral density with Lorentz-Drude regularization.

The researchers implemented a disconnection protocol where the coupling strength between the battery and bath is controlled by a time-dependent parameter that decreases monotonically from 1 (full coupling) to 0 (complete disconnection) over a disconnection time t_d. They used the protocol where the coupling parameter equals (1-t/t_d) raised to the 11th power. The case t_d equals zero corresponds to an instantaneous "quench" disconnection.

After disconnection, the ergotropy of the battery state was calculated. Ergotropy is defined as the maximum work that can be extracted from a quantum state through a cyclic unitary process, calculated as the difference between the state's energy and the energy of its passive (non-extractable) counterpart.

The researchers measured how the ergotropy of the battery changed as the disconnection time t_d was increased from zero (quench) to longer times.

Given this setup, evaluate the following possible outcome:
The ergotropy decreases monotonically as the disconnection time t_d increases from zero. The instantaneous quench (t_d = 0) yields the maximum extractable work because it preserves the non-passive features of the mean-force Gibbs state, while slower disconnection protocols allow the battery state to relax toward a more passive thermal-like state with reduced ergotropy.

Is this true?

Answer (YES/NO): YES